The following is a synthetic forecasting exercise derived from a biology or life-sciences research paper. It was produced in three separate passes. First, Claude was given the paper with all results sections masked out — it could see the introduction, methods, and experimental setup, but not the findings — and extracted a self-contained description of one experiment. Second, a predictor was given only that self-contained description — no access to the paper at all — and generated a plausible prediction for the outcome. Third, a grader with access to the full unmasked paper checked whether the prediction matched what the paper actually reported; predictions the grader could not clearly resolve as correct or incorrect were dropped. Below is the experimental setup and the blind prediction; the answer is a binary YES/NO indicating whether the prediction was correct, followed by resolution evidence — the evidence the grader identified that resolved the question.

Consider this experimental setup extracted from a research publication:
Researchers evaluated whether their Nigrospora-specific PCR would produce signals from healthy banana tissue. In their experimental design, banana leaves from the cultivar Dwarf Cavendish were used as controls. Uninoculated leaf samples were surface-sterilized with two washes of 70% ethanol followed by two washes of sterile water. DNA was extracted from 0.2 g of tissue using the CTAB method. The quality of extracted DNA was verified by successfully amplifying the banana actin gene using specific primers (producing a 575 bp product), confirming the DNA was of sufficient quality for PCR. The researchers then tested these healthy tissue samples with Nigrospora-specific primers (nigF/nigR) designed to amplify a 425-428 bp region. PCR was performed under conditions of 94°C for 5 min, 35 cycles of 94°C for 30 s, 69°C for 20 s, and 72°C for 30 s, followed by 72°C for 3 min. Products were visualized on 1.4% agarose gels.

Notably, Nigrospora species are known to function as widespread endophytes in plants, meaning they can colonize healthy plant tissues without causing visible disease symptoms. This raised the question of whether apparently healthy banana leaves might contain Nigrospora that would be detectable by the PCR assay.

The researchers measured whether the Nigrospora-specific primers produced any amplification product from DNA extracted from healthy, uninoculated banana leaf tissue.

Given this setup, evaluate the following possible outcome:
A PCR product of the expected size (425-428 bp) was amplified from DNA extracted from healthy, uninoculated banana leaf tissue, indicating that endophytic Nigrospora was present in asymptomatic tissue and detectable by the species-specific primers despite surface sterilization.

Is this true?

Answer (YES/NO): NO